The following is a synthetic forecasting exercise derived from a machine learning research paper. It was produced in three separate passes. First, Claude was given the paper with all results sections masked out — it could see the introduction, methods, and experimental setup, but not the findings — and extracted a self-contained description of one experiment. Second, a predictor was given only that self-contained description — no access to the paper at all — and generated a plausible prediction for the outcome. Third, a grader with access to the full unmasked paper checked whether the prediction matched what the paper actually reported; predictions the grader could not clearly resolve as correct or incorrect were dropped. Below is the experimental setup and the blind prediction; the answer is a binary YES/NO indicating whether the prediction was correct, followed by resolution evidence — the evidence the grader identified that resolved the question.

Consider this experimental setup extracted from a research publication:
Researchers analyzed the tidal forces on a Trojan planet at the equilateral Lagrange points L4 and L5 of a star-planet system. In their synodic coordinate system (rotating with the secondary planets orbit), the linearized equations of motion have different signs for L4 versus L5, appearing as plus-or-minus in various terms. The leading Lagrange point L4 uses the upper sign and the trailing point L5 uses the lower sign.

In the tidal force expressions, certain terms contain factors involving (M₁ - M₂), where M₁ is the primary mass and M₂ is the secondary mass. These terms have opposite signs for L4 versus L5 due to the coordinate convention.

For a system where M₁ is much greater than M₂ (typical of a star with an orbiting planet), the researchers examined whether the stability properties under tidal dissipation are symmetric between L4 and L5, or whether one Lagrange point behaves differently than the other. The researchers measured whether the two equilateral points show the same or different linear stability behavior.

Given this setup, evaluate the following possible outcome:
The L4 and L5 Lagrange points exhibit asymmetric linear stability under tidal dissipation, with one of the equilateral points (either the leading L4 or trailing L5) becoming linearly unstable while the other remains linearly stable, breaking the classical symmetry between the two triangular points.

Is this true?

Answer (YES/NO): NO